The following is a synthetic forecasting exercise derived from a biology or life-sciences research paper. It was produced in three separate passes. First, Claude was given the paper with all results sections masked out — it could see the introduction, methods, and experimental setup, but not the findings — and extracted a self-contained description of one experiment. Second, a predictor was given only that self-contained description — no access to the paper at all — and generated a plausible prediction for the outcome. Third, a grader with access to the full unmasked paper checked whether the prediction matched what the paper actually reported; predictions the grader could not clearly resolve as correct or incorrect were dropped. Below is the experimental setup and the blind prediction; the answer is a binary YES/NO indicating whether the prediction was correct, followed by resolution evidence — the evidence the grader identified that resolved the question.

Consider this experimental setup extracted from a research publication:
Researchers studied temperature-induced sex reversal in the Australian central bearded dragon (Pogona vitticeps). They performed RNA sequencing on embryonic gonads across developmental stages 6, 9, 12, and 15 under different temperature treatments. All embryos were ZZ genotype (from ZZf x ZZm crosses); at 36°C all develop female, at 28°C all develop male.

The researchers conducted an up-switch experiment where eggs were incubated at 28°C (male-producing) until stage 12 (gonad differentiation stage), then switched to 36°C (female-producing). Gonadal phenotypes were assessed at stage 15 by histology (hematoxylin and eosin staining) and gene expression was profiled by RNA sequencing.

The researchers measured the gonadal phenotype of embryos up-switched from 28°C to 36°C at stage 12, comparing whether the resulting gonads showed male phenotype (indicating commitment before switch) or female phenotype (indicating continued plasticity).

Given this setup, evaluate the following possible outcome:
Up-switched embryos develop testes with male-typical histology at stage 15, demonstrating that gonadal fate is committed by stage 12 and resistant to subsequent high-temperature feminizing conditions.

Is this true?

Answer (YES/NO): YES